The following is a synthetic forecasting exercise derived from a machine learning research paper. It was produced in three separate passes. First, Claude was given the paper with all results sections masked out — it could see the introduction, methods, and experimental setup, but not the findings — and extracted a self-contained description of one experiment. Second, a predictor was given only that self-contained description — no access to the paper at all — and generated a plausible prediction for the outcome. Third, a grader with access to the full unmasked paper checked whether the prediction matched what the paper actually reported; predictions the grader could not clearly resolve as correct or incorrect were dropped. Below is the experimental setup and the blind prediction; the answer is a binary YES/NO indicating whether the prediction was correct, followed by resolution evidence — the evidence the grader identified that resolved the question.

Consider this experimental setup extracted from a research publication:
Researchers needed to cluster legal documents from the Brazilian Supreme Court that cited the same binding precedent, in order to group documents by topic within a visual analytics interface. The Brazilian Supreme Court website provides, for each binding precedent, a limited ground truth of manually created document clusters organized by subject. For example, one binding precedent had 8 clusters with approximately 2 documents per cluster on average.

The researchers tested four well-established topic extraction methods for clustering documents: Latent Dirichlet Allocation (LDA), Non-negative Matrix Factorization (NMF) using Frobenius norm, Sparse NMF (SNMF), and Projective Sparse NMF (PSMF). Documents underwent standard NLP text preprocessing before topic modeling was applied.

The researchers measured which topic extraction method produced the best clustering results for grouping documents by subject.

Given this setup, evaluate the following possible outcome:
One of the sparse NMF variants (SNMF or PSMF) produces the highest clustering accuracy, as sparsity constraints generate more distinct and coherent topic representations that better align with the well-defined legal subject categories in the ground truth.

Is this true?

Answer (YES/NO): NO